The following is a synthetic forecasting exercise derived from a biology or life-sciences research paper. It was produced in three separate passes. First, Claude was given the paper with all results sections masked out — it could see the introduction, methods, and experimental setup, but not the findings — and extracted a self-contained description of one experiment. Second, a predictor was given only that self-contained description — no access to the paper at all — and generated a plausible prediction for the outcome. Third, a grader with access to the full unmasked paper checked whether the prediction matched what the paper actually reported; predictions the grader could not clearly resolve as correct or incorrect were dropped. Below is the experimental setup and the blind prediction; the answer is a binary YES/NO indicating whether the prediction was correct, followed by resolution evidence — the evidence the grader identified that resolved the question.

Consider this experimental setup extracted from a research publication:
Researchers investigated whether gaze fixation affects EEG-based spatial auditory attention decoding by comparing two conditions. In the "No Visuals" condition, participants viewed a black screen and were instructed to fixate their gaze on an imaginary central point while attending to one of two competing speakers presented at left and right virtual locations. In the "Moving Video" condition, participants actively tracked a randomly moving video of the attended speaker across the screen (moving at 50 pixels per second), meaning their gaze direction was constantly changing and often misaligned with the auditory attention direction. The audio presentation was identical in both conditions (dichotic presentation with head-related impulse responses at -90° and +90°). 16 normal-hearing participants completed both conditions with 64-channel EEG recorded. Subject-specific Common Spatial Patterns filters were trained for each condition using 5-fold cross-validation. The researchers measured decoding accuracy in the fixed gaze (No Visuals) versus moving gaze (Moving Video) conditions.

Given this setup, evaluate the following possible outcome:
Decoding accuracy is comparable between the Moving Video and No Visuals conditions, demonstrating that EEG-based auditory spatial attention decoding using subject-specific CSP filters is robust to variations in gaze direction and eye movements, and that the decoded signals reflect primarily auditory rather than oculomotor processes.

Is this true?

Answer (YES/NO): NO